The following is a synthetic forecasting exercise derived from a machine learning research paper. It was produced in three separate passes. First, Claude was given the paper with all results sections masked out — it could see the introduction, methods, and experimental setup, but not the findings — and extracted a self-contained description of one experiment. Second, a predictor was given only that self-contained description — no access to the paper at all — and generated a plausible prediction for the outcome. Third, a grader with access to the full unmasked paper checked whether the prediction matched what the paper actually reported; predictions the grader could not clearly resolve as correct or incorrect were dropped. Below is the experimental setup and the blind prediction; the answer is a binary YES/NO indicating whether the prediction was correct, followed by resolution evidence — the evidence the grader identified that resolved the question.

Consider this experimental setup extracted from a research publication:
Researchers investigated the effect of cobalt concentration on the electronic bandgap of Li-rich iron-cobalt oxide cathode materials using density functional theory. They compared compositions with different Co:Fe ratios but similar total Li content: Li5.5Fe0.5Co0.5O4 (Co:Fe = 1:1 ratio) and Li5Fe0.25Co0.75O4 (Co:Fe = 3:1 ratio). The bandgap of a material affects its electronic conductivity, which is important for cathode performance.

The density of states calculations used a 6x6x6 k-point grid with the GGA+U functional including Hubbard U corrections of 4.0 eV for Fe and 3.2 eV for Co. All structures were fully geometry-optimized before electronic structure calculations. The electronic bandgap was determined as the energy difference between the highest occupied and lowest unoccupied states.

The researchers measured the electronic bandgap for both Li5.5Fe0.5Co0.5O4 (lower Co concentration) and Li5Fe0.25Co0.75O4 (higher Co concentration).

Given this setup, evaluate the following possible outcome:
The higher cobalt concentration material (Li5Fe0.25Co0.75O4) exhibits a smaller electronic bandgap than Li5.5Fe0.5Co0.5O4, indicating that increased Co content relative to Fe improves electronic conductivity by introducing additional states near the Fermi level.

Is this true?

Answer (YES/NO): YES